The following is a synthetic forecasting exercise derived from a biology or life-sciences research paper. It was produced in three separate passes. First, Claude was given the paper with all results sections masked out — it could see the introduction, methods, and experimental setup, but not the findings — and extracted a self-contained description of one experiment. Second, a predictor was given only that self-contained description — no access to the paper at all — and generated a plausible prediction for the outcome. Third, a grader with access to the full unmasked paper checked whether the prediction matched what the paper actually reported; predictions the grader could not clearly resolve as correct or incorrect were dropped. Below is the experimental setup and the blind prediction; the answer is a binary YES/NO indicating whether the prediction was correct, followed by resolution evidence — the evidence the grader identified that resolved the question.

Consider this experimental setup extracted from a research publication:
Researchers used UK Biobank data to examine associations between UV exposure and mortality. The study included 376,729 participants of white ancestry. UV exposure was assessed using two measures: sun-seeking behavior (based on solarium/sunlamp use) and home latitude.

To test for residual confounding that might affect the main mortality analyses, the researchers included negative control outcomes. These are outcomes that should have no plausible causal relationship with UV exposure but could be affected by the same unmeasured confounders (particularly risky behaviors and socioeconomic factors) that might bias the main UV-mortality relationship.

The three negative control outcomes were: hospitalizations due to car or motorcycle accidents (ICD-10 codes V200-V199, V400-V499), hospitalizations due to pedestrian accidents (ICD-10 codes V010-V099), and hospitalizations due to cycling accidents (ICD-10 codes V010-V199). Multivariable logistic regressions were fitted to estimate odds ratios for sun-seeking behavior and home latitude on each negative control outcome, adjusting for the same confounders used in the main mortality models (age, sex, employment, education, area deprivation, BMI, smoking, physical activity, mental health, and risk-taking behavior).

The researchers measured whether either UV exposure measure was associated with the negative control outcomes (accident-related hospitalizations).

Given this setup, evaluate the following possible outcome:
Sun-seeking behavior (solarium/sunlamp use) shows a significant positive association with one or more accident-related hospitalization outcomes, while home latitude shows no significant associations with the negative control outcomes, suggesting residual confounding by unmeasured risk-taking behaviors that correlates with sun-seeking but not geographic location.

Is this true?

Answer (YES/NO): NO